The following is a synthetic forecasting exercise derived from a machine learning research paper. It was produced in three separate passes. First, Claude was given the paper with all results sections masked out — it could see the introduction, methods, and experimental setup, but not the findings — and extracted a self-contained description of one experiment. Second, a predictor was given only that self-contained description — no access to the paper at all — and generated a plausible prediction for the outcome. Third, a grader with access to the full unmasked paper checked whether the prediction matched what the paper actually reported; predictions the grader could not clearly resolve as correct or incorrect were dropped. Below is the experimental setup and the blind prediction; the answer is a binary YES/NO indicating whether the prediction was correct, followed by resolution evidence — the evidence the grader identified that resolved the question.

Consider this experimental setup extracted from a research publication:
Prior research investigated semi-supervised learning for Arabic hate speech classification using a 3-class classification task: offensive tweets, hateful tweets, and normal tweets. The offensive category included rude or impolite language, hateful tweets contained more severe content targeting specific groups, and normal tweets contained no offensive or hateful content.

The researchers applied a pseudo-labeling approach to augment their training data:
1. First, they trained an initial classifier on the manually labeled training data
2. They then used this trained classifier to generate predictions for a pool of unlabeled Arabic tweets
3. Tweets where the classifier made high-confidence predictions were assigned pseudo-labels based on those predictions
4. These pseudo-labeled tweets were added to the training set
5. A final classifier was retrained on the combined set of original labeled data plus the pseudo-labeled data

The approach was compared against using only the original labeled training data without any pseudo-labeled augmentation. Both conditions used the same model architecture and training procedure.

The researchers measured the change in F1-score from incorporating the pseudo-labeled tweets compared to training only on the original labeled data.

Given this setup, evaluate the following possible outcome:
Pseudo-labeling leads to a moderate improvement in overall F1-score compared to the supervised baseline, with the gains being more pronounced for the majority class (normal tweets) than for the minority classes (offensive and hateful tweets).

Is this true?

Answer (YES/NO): NO